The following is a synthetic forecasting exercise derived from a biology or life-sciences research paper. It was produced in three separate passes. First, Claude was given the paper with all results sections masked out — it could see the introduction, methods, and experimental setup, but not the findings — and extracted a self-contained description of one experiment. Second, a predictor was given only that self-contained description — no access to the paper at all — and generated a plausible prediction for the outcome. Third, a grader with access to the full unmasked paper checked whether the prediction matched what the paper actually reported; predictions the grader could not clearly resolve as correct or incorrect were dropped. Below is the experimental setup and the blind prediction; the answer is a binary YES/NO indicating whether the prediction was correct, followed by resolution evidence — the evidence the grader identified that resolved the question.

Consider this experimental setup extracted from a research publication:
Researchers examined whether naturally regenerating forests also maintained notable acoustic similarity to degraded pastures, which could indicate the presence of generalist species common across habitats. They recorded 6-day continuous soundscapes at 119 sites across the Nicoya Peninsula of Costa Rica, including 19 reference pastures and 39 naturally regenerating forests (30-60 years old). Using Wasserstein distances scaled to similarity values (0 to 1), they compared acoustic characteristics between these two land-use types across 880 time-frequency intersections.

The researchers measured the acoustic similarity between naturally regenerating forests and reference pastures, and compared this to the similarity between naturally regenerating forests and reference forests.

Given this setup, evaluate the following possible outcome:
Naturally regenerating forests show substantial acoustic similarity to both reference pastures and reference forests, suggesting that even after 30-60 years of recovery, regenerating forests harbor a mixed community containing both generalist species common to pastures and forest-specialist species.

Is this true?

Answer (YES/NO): YES